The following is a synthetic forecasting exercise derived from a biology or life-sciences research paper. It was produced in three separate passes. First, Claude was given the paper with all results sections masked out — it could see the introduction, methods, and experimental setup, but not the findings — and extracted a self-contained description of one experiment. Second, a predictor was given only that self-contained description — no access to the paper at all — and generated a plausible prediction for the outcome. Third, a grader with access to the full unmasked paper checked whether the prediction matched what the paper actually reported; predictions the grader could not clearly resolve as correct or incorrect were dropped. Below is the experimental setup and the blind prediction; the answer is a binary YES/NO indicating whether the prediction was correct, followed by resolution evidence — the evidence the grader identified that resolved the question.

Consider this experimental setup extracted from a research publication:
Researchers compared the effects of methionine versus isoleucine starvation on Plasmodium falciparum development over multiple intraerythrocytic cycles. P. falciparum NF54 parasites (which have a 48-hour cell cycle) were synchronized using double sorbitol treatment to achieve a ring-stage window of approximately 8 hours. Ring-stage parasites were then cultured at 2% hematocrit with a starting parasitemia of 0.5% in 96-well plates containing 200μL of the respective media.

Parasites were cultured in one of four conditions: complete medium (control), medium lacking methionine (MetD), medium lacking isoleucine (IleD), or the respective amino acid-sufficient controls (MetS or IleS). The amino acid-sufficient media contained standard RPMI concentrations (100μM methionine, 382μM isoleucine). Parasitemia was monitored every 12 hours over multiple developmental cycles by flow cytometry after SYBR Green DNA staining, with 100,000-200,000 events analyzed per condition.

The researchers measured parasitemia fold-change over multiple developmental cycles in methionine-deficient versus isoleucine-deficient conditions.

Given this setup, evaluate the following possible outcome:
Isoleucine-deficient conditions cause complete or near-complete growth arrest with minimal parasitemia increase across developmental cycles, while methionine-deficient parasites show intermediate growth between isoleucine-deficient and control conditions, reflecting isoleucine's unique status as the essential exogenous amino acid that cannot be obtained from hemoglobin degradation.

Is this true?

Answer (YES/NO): NO